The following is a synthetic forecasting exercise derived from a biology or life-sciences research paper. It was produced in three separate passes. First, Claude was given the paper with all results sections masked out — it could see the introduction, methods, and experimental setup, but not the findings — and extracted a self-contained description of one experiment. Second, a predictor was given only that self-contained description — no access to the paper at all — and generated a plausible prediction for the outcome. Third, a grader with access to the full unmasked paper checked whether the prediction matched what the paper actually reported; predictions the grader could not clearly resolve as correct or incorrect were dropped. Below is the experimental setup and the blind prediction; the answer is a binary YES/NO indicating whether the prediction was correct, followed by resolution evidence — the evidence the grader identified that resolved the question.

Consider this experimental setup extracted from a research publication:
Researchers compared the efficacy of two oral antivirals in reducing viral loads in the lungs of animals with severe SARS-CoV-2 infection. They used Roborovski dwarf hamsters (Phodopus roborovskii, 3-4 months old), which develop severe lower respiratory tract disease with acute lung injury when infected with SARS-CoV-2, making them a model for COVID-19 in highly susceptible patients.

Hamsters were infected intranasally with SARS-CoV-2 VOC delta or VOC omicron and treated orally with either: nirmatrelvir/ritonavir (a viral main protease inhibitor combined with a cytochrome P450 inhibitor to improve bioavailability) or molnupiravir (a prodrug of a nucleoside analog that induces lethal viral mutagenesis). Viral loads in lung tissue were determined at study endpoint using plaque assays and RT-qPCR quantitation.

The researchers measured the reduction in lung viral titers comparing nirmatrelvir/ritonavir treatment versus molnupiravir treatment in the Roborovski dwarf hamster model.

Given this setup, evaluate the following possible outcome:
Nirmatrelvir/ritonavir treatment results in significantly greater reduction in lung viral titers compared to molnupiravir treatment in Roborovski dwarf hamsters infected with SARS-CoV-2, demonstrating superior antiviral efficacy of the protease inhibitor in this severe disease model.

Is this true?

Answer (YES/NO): NO